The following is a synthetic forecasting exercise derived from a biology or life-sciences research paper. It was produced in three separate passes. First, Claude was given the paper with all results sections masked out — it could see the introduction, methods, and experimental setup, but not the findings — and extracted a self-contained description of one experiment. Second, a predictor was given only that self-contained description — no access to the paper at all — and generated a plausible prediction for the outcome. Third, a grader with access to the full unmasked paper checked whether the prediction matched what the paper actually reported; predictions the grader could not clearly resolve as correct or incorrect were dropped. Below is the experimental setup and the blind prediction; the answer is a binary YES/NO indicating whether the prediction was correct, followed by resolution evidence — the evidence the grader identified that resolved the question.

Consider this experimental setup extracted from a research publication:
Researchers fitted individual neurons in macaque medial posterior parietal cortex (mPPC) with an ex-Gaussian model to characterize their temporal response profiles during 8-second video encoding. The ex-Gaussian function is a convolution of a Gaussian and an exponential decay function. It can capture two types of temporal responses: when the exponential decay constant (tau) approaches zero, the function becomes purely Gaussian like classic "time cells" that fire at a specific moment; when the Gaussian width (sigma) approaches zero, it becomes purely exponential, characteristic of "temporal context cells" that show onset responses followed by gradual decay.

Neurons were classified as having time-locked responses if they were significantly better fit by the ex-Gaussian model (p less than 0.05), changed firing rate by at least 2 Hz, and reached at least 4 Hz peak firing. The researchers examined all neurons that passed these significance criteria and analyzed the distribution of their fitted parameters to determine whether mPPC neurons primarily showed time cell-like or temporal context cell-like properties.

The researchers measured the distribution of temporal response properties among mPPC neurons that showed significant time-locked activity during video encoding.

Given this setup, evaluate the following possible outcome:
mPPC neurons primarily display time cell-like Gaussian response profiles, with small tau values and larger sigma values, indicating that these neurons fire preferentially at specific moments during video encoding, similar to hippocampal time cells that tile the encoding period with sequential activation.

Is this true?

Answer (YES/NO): NO